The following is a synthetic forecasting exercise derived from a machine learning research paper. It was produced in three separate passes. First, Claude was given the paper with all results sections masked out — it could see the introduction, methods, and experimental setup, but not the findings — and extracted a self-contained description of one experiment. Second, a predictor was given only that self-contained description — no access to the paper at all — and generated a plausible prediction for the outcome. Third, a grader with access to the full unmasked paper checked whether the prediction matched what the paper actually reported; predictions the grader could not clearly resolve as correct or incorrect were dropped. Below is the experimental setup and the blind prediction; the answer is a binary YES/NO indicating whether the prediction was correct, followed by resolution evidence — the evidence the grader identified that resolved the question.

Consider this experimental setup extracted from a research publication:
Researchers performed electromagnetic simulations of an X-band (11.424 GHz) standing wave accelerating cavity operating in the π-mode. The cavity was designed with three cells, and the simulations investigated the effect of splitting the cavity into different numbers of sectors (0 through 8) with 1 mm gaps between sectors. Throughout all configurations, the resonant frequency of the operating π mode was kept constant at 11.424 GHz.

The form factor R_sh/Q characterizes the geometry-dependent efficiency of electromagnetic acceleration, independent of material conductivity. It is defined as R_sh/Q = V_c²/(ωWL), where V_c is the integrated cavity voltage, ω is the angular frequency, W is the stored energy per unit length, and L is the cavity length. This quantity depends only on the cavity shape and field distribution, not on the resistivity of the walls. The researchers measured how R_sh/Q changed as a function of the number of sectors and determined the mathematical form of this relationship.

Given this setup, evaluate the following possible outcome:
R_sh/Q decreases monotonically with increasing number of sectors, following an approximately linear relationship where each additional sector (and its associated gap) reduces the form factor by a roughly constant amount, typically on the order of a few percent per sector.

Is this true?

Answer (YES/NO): NO